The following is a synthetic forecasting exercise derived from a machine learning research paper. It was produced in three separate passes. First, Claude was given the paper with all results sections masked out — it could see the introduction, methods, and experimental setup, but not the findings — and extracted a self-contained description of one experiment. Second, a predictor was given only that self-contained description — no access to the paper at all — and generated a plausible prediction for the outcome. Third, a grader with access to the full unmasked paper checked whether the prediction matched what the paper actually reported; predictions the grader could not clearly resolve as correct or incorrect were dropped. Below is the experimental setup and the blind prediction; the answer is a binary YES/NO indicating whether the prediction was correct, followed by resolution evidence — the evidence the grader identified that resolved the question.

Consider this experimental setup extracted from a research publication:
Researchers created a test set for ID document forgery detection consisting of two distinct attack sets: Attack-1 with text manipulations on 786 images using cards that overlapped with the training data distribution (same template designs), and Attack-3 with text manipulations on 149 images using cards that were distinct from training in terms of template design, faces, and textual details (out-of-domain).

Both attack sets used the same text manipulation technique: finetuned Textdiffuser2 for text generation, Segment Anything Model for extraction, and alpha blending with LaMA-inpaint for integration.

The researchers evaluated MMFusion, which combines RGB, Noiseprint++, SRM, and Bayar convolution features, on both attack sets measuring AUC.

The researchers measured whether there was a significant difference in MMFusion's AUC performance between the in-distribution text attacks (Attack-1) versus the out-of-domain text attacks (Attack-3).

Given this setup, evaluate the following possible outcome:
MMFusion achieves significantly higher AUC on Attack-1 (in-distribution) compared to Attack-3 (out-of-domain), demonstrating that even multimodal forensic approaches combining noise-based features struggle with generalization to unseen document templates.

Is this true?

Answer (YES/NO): NO